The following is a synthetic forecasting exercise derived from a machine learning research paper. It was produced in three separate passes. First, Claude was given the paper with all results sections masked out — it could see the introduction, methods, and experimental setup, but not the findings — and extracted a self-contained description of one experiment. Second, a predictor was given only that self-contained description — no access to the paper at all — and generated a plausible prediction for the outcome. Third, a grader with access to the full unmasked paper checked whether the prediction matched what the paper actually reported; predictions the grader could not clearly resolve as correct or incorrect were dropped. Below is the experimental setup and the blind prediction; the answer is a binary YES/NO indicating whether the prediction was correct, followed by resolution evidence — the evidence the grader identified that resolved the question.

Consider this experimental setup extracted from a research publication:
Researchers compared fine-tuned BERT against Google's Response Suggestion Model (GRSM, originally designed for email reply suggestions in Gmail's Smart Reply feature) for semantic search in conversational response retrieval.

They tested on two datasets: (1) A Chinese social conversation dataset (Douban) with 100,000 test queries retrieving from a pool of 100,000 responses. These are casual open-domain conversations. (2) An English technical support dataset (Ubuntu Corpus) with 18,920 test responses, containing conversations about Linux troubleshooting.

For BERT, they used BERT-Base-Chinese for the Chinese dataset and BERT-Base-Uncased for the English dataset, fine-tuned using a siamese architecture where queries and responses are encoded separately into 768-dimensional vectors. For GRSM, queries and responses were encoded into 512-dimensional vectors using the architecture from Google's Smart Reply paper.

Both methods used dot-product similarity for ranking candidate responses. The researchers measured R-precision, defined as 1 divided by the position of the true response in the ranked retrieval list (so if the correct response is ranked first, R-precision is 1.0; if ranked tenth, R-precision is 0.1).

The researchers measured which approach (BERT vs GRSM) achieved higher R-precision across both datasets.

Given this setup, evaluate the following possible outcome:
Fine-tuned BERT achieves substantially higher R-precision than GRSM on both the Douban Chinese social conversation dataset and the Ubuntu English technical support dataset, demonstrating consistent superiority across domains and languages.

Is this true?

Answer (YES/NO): YES